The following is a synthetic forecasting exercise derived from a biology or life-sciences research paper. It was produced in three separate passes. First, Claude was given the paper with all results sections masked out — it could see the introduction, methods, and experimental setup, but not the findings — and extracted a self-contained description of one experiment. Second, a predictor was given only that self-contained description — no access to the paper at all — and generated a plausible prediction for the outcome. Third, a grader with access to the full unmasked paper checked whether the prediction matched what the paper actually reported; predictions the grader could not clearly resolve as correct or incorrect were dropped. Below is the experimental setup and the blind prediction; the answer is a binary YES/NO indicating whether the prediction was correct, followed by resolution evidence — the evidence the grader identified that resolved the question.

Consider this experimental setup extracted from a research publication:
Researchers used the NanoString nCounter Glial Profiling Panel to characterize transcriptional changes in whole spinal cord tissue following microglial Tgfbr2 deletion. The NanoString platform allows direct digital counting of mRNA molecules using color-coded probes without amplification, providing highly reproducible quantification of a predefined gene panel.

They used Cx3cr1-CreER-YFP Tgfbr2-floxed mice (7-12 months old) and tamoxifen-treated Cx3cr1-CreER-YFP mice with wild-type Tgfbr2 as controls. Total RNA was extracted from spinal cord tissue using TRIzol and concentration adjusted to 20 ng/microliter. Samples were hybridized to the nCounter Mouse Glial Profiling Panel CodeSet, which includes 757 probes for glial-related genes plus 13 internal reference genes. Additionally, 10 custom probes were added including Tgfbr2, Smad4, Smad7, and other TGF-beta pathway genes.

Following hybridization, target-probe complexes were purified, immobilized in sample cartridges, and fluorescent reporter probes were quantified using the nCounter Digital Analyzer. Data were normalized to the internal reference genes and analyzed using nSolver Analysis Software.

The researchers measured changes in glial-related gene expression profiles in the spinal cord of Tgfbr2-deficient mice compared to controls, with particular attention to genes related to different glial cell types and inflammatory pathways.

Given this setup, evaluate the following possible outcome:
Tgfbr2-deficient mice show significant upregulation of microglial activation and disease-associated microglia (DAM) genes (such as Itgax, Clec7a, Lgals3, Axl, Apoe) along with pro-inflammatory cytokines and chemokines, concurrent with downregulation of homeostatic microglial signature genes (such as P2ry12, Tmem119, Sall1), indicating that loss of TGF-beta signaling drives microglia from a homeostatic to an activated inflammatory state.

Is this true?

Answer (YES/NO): YES